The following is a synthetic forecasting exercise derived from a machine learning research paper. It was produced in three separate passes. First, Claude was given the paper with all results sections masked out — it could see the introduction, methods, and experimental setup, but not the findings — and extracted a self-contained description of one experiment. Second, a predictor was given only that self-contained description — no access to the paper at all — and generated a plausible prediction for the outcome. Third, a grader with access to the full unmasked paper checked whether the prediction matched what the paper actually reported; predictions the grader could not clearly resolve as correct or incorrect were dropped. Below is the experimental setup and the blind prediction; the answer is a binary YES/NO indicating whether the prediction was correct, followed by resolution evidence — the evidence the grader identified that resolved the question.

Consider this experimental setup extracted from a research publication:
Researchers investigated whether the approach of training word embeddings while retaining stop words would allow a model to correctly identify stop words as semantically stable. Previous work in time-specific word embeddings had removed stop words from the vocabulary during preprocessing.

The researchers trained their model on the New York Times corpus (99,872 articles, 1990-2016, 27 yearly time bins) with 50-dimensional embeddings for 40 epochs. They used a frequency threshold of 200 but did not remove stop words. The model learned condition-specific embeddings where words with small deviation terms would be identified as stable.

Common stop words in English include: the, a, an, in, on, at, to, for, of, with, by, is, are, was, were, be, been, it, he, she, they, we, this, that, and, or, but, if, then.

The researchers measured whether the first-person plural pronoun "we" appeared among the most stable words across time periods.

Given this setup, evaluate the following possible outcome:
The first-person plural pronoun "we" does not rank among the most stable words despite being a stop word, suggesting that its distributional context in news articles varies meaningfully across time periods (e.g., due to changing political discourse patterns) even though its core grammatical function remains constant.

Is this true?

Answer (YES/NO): NO